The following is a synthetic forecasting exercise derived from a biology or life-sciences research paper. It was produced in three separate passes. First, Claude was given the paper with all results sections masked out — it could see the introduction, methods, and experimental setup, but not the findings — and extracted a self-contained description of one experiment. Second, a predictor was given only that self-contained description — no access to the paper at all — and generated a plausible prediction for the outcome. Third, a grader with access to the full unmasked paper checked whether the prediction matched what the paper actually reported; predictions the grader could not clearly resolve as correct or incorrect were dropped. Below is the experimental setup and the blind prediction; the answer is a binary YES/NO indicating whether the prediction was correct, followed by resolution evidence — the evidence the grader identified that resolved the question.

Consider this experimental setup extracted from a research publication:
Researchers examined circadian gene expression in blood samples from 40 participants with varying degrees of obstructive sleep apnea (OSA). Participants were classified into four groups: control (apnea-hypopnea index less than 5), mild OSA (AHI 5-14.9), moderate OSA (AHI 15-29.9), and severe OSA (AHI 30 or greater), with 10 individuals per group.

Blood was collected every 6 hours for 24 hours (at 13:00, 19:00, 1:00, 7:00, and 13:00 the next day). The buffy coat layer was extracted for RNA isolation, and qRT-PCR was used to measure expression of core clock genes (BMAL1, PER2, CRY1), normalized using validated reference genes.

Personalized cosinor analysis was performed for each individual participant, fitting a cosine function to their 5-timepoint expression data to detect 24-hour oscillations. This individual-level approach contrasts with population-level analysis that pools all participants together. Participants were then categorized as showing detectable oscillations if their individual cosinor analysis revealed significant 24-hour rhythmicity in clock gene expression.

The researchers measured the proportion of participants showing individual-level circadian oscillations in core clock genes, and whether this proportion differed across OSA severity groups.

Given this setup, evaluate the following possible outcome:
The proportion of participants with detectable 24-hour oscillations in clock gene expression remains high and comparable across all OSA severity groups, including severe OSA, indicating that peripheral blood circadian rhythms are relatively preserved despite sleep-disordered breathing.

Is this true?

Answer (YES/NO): NO